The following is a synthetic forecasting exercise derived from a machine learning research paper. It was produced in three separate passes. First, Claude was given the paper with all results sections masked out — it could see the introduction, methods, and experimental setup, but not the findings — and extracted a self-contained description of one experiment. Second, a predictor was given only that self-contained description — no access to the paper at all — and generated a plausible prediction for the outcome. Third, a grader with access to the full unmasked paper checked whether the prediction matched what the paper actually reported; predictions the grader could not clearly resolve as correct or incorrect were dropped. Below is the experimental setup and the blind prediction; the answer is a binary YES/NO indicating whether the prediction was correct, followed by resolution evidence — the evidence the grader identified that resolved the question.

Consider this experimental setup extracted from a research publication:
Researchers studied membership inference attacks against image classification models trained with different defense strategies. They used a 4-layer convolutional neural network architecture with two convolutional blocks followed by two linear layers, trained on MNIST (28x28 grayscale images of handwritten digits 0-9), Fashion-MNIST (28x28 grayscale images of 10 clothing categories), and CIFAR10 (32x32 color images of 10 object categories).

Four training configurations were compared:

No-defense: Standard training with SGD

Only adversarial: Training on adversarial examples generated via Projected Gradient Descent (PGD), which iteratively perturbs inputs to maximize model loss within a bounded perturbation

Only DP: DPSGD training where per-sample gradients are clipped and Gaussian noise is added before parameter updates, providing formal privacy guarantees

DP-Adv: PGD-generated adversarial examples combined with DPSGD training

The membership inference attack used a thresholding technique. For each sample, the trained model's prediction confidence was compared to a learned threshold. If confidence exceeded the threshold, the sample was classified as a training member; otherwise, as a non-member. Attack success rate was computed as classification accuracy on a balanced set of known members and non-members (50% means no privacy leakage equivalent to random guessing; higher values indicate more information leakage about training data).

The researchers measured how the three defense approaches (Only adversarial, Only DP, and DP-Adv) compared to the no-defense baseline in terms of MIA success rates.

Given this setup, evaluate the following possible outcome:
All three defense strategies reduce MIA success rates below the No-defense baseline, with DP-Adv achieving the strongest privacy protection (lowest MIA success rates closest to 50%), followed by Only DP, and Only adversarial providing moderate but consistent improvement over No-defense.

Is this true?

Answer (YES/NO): NO